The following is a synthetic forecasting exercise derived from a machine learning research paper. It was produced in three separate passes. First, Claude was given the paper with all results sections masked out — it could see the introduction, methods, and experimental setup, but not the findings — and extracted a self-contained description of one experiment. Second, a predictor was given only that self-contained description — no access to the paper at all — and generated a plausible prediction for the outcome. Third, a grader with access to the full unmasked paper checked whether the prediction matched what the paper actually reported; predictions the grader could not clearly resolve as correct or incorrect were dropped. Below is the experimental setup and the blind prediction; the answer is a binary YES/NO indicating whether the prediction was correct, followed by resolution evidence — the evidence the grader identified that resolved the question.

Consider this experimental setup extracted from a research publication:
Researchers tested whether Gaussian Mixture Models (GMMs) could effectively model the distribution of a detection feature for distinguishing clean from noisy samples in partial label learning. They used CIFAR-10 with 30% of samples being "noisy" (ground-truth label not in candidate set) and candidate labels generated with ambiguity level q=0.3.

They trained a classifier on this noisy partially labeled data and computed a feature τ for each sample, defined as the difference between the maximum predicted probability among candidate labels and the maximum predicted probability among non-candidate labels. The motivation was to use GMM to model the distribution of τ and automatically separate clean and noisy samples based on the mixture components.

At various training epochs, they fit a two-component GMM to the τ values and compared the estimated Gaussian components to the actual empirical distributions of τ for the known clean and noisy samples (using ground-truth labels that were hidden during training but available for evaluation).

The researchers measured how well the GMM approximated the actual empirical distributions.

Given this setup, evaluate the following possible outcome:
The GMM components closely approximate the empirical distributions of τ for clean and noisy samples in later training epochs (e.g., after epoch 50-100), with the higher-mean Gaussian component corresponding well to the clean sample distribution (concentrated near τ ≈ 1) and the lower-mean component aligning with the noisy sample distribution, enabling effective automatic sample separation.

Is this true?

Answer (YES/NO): NO